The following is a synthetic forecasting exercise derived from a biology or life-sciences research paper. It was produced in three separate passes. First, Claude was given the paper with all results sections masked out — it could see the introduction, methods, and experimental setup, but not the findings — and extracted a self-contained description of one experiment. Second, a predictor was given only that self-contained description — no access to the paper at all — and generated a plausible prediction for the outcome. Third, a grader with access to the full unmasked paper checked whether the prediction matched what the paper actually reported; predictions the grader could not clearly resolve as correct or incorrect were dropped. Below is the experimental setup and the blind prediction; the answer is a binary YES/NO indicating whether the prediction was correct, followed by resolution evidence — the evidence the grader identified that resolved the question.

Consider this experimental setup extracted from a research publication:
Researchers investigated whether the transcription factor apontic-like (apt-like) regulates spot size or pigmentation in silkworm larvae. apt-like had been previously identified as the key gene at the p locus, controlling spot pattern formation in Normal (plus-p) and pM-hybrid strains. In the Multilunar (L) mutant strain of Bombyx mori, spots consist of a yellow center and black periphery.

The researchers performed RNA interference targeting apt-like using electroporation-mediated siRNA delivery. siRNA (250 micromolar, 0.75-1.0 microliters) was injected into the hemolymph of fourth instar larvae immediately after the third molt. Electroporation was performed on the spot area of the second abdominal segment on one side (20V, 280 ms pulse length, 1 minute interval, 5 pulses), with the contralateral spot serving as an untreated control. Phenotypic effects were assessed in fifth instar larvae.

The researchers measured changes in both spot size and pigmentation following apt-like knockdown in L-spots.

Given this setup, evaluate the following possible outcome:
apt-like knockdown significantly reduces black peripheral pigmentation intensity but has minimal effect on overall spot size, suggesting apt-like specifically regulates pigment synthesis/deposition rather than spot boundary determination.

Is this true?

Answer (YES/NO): NO